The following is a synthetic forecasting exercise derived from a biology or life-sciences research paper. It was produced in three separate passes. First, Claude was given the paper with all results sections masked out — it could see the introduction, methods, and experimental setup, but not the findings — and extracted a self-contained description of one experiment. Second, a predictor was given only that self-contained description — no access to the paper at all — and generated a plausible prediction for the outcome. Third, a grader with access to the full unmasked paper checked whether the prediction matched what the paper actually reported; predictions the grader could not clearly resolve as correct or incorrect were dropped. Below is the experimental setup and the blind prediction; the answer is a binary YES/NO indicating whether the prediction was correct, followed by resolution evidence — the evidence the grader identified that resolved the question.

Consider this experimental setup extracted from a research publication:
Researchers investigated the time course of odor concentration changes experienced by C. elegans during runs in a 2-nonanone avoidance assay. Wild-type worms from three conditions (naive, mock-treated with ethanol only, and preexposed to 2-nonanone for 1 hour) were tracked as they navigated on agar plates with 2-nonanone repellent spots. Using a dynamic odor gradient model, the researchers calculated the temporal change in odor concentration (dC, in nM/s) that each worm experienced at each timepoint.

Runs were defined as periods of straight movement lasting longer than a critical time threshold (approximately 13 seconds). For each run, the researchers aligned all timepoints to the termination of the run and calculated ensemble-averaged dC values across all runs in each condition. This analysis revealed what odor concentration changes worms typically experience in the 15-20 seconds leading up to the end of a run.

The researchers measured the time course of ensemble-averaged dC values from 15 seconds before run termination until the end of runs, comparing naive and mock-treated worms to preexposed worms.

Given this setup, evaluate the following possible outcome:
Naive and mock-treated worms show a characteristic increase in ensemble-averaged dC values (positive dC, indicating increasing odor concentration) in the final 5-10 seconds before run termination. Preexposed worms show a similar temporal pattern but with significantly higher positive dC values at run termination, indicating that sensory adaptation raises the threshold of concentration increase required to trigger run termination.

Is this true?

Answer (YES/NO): NO